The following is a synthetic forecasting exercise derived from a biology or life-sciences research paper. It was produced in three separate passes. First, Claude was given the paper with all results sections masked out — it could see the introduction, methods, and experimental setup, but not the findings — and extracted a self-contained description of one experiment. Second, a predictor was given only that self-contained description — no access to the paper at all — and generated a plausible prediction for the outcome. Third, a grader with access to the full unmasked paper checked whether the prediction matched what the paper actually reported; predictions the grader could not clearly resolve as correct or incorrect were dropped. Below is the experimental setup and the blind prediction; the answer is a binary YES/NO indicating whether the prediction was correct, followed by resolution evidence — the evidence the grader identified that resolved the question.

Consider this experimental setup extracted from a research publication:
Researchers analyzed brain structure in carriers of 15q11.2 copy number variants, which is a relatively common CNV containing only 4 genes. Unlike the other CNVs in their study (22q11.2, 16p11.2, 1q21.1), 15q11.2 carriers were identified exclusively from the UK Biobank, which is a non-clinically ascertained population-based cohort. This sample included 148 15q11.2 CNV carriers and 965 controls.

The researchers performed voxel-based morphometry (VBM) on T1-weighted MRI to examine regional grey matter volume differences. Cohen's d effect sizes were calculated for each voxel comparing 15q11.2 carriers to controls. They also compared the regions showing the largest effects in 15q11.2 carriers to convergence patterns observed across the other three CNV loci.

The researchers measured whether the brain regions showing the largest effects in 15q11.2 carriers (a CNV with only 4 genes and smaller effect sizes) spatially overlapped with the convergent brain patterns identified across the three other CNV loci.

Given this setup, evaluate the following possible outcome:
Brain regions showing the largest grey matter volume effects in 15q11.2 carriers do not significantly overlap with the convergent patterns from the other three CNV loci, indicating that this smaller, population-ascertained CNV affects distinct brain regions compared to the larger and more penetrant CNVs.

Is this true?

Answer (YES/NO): NO